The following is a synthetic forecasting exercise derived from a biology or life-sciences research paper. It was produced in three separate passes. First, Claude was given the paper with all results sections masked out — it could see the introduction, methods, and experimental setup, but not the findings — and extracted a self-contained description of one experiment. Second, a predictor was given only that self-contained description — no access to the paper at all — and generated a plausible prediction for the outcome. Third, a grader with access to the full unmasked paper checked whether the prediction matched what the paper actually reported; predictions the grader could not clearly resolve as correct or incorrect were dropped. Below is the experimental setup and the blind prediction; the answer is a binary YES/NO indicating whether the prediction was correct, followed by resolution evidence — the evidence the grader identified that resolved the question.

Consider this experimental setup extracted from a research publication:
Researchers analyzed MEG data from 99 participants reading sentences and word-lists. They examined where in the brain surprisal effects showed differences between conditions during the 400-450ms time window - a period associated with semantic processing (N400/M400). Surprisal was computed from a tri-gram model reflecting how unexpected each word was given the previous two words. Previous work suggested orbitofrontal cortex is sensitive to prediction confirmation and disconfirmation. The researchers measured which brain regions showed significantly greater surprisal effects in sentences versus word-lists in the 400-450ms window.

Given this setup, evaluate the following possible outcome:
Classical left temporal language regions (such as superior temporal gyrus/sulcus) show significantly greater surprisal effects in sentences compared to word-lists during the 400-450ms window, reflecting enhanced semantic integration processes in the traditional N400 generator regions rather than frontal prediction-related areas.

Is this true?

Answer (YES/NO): NO